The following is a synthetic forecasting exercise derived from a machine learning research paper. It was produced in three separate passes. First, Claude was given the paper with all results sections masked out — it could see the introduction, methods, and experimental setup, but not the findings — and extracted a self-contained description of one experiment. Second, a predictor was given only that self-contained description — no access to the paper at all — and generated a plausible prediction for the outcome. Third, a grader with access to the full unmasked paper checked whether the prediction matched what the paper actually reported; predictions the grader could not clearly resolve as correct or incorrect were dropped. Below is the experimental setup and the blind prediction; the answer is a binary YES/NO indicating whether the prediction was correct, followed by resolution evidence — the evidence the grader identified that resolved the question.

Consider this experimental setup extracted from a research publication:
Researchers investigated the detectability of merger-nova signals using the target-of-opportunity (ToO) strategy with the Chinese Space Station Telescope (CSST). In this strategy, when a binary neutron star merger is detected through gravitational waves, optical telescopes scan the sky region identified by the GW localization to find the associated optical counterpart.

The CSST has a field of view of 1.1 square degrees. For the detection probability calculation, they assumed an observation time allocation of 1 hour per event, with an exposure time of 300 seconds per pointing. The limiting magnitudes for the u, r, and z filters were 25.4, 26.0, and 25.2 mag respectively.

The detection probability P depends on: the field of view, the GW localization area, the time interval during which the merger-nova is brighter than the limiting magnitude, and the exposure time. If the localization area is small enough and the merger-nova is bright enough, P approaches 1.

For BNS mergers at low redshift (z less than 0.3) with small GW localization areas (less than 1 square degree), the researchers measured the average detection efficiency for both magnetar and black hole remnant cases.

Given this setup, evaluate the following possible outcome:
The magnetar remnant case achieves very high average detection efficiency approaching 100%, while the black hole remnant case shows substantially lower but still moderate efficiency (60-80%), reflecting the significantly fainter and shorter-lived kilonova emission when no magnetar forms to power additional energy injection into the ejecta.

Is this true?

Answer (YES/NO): NO